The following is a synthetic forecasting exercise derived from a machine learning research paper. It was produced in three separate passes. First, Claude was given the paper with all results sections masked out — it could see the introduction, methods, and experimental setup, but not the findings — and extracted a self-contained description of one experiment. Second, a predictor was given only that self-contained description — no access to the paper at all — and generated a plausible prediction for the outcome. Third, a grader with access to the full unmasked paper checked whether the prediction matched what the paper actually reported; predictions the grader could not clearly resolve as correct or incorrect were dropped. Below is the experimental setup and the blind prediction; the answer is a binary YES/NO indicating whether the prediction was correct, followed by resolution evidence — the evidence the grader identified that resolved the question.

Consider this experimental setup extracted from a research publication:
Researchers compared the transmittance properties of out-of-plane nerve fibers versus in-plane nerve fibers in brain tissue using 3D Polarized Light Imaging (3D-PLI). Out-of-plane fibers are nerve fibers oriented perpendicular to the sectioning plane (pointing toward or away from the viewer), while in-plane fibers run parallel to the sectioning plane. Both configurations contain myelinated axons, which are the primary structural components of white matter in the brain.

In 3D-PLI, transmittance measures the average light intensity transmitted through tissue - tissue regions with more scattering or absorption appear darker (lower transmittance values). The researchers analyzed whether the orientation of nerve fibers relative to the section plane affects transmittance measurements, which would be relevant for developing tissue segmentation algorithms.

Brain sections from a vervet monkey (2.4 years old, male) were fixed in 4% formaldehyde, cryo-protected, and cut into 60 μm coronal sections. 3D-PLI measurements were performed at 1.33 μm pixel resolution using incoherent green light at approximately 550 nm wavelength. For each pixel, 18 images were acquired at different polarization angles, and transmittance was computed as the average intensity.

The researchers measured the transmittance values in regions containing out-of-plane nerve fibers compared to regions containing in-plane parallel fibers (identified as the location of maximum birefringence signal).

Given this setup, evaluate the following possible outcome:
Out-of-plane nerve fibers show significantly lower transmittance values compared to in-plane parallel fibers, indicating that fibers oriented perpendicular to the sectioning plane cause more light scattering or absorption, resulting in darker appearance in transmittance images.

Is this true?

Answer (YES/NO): YES